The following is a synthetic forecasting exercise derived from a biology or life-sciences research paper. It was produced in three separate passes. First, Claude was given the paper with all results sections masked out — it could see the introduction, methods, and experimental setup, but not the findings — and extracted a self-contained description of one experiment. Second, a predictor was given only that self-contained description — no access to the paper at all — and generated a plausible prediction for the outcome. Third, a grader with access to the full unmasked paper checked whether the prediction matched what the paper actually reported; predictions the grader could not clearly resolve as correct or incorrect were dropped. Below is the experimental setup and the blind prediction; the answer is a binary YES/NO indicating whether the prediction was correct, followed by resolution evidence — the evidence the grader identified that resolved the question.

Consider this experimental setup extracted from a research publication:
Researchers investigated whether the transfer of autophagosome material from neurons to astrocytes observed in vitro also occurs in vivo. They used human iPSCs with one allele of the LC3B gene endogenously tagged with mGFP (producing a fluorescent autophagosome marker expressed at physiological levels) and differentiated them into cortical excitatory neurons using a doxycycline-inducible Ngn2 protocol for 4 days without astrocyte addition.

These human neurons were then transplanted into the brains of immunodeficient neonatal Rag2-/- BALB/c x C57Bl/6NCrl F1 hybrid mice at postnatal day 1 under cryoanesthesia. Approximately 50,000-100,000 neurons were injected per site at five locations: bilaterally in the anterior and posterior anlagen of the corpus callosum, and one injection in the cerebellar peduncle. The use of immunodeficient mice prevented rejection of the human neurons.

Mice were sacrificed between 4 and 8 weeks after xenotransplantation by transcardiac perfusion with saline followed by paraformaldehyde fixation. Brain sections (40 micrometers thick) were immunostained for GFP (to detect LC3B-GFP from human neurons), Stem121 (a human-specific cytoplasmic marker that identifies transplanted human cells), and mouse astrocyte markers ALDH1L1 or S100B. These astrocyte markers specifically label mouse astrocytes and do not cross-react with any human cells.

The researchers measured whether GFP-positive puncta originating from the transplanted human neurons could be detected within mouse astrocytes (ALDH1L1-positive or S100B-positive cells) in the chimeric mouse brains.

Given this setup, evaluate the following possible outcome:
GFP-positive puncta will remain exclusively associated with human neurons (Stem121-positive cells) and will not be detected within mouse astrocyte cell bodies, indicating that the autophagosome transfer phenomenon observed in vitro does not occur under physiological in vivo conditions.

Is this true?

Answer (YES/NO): NO